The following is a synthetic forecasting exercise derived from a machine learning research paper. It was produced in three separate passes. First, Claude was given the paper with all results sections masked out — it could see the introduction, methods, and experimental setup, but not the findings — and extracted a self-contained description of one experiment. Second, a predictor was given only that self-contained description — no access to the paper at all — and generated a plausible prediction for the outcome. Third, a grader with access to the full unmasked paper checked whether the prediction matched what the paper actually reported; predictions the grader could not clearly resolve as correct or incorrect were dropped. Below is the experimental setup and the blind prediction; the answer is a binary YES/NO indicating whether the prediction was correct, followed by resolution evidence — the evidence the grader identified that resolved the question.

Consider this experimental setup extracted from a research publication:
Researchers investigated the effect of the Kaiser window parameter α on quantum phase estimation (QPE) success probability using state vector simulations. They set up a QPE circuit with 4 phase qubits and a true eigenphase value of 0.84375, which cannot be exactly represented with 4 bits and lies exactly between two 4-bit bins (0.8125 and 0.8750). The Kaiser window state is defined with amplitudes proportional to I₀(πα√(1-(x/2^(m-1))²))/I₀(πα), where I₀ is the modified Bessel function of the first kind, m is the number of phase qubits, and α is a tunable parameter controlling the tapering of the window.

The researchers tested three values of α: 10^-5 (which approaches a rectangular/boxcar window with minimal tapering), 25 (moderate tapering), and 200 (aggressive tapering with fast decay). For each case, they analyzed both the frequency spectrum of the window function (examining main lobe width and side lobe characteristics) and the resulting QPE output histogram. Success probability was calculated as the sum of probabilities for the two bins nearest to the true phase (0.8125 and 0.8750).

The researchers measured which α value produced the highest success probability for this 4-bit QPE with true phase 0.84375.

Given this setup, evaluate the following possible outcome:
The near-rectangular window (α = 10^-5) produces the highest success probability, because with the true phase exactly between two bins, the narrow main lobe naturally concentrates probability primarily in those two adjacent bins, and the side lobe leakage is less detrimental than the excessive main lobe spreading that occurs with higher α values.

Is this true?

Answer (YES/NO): NO